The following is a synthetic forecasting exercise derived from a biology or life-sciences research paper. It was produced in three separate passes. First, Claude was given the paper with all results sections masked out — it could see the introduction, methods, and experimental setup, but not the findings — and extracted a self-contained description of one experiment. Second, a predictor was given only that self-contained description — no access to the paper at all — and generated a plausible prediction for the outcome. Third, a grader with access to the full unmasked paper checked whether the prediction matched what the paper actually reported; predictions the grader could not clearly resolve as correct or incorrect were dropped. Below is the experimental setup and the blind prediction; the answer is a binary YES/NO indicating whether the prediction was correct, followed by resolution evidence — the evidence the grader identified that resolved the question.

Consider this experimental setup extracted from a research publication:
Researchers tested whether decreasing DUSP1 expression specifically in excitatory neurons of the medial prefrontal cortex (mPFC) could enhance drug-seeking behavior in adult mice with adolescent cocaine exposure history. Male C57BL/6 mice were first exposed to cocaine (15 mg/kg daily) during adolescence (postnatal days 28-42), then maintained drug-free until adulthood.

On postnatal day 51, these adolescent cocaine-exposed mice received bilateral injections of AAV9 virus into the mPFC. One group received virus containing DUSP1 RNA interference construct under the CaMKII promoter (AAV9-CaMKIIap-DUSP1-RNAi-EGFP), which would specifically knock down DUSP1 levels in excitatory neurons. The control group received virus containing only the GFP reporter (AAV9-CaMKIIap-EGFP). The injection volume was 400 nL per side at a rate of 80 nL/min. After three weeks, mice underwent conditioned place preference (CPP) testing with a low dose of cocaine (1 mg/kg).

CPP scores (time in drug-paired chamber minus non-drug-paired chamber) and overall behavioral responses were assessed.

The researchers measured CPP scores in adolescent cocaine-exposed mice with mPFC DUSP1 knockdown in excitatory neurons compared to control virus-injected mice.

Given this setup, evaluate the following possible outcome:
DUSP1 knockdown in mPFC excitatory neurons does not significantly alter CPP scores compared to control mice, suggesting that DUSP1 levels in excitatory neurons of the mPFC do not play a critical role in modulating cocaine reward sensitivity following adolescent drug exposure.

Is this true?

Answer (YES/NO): NO